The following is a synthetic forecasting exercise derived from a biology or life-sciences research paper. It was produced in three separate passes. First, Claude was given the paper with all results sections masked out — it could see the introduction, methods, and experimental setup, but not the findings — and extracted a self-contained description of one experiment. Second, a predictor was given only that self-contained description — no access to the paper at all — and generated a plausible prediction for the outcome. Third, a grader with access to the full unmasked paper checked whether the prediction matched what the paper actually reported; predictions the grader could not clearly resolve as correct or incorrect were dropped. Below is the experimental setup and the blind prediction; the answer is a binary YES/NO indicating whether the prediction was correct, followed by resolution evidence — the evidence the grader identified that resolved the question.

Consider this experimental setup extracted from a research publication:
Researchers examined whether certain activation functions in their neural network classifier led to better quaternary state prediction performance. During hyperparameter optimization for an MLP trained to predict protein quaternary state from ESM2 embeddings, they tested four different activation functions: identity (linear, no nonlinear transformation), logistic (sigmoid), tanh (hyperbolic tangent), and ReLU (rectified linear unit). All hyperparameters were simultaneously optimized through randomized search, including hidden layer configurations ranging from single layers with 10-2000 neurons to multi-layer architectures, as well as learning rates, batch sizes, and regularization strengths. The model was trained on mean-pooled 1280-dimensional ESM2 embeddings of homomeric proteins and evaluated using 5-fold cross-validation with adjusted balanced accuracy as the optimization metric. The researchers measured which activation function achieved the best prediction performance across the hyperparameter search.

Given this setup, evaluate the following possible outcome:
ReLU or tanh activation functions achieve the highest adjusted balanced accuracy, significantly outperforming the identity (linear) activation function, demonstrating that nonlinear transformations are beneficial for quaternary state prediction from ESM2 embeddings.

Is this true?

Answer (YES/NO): NO